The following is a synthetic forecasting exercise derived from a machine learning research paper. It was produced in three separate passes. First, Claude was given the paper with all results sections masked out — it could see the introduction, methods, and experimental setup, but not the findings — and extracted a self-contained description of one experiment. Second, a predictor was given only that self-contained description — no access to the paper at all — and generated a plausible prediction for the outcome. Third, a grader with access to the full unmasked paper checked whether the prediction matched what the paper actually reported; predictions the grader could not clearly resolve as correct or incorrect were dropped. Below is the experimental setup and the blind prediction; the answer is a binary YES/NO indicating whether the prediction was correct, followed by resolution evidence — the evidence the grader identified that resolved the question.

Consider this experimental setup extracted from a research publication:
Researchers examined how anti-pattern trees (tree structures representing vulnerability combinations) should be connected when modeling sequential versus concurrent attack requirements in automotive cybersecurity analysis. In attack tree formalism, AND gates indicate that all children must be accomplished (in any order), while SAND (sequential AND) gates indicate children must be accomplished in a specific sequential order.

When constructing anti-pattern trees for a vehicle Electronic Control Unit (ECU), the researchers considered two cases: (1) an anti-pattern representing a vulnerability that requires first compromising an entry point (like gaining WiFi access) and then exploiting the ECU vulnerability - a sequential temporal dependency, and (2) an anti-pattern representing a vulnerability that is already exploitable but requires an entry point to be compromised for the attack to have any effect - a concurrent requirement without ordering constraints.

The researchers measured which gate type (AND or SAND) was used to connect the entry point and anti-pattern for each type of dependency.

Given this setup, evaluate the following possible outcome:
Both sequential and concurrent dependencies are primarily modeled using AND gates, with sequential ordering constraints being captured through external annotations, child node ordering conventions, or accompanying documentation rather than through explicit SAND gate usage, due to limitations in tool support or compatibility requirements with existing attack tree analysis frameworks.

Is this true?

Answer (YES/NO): NO